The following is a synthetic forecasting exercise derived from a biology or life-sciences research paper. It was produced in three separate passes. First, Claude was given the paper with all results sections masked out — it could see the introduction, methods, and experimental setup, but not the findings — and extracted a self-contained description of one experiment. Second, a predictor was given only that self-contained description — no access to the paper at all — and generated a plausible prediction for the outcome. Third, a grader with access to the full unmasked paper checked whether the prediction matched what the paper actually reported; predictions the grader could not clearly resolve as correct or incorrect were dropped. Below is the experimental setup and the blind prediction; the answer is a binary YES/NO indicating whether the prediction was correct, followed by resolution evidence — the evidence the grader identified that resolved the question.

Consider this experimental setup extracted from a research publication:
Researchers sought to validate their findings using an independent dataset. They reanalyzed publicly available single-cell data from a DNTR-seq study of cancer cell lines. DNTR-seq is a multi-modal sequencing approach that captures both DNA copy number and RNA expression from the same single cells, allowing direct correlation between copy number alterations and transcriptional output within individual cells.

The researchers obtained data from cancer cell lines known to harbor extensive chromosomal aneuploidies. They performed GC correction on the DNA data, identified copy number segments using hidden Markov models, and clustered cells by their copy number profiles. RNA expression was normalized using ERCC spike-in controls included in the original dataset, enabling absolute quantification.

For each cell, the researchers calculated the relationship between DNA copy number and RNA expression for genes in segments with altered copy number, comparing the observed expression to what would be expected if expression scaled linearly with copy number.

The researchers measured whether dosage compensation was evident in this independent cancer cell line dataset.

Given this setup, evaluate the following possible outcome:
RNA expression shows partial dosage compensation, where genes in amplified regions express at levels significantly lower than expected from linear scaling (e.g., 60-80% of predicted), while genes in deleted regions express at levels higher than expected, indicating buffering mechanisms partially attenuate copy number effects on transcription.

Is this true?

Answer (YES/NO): YES